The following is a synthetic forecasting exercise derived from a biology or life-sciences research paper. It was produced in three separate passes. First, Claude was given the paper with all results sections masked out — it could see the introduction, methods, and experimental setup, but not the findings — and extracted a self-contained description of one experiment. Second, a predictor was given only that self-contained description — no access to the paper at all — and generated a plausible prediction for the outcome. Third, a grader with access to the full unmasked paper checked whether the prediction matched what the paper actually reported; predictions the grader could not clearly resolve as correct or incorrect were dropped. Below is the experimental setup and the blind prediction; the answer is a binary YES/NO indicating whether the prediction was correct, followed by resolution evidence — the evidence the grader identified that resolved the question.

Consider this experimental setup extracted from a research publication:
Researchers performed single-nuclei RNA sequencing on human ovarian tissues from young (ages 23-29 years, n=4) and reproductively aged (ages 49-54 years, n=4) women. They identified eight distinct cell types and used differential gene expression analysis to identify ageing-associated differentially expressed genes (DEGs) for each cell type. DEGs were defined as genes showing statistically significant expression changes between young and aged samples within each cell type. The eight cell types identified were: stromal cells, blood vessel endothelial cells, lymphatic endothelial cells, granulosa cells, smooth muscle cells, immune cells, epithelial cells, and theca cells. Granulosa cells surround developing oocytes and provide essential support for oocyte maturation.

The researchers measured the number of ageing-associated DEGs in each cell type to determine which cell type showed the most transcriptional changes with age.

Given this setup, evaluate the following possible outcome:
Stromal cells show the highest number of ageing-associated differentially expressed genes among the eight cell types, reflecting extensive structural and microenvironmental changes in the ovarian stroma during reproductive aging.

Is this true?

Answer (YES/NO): NO